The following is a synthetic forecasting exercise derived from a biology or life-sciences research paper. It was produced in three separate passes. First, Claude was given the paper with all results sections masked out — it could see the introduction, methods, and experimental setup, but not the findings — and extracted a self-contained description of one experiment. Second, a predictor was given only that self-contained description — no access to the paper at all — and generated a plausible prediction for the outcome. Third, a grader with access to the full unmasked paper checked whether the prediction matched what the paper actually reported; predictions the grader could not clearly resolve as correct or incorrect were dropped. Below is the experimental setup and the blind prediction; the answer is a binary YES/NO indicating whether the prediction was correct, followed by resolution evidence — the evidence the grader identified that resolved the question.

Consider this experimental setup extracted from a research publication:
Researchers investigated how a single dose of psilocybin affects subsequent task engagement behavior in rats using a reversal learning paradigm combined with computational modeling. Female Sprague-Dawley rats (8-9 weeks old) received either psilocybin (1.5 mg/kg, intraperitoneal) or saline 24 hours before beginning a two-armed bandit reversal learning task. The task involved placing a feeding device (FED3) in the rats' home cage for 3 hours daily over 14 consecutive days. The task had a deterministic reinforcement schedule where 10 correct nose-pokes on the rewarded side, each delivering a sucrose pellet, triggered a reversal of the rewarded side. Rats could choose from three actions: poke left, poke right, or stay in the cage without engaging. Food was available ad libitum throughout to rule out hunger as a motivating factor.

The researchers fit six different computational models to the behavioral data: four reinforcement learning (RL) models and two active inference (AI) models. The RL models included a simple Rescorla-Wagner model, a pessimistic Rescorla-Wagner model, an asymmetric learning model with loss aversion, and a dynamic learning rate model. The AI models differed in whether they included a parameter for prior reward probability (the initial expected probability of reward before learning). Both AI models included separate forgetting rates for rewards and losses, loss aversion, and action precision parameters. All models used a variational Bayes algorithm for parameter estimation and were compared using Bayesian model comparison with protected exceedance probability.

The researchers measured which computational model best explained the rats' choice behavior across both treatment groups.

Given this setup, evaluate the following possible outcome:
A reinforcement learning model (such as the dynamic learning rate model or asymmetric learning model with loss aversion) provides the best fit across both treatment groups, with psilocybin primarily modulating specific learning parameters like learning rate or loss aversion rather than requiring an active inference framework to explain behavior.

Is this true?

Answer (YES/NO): NO